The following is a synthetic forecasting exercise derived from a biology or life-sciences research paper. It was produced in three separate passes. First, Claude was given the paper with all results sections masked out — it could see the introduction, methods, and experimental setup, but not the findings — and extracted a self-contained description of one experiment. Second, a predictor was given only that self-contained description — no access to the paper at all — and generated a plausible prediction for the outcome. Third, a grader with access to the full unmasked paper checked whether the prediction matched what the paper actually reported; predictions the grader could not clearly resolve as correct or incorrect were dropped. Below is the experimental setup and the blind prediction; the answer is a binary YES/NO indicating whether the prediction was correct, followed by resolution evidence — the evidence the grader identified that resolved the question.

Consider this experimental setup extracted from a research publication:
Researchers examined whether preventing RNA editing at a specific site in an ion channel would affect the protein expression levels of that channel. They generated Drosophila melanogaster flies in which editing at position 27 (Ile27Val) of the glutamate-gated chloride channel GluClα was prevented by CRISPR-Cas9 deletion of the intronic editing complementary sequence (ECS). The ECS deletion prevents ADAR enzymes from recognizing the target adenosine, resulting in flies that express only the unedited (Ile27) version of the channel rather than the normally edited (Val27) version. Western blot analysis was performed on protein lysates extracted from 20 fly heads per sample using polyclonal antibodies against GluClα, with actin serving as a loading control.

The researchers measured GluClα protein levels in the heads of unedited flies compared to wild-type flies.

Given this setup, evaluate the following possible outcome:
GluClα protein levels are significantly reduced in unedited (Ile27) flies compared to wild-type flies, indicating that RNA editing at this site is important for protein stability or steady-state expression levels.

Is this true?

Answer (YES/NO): NO